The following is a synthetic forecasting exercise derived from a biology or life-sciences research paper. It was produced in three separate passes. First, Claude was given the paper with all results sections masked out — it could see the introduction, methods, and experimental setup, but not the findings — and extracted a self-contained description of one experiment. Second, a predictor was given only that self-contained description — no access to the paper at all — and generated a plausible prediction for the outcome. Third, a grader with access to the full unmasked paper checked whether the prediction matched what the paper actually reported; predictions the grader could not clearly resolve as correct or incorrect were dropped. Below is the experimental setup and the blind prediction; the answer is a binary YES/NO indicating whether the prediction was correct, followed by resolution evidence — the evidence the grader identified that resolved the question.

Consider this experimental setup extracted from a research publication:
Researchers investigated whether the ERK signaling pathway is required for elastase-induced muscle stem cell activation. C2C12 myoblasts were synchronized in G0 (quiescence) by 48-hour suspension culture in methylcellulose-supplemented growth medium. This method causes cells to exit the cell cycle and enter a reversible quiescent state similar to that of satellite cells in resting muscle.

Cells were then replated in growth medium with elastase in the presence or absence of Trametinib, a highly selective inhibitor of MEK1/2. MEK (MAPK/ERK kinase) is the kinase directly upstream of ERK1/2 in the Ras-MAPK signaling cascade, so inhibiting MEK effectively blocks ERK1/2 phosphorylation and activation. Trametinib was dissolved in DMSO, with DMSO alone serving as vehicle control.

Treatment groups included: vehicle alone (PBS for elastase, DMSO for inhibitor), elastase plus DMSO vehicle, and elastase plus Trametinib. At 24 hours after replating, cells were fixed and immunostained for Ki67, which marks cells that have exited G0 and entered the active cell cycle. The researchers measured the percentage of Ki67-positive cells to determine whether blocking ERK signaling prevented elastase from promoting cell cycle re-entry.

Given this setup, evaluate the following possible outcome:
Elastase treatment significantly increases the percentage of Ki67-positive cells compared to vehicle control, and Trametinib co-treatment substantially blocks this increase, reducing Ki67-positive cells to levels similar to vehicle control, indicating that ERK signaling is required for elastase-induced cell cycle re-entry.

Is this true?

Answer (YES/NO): YES